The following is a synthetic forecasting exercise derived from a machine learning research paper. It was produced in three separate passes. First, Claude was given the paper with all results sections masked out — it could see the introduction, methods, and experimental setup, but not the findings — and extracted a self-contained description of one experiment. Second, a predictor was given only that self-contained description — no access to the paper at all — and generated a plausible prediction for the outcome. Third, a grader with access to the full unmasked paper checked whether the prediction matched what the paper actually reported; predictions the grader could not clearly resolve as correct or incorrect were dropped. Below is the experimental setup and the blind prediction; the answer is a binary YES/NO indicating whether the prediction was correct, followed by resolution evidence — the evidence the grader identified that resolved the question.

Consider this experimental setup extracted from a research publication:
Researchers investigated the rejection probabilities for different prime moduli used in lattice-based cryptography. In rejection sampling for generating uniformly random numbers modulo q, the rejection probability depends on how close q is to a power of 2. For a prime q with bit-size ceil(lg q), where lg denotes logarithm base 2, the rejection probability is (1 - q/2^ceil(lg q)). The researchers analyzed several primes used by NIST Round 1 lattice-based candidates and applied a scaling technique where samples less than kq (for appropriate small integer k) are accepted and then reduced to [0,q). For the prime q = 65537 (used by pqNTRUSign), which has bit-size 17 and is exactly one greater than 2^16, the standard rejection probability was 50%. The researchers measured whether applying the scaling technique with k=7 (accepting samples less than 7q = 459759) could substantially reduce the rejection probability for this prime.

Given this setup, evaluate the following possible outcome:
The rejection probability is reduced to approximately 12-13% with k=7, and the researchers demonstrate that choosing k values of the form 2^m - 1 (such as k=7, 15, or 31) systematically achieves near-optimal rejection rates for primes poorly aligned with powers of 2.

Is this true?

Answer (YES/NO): NO